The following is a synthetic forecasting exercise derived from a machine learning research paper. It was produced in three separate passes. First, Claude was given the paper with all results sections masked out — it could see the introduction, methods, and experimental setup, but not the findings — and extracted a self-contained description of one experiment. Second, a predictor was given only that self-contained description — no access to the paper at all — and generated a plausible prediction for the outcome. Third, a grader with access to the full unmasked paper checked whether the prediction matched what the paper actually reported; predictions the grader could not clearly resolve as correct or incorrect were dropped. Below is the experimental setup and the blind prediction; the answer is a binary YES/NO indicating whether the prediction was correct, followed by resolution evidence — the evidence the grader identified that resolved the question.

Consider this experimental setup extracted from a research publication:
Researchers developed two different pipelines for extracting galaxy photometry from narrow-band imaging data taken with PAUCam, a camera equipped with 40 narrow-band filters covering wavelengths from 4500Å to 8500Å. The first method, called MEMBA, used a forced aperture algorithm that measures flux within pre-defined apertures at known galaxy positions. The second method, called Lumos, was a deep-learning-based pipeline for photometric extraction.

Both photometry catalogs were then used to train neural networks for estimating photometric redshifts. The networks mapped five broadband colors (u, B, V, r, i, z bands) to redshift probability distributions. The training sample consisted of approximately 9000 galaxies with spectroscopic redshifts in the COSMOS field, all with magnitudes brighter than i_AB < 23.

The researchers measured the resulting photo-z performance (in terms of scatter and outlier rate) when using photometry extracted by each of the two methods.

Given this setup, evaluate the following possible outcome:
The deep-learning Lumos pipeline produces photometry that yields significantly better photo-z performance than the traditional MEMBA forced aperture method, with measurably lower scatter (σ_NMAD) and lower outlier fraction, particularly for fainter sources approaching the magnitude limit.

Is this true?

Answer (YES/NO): NO